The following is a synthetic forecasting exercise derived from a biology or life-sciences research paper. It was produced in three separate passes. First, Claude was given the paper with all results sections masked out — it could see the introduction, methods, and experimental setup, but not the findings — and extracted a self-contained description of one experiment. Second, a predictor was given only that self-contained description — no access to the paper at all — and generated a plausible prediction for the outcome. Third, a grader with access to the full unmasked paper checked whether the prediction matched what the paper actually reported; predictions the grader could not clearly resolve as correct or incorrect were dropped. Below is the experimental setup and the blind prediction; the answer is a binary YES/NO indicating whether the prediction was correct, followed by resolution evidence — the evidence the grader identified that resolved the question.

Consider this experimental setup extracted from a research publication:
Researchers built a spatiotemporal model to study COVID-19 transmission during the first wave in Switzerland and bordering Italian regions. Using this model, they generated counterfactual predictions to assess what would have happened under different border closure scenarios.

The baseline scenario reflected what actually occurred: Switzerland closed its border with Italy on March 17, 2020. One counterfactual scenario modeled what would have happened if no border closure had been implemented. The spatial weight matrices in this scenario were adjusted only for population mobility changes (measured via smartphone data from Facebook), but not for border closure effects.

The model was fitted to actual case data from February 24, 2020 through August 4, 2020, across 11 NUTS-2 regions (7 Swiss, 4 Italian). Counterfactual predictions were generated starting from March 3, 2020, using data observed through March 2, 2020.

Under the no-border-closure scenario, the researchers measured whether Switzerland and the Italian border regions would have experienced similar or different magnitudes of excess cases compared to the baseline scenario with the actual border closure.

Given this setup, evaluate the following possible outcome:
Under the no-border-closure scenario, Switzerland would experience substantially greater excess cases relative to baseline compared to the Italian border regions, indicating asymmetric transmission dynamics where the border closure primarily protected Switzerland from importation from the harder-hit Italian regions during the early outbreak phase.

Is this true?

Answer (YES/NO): NO